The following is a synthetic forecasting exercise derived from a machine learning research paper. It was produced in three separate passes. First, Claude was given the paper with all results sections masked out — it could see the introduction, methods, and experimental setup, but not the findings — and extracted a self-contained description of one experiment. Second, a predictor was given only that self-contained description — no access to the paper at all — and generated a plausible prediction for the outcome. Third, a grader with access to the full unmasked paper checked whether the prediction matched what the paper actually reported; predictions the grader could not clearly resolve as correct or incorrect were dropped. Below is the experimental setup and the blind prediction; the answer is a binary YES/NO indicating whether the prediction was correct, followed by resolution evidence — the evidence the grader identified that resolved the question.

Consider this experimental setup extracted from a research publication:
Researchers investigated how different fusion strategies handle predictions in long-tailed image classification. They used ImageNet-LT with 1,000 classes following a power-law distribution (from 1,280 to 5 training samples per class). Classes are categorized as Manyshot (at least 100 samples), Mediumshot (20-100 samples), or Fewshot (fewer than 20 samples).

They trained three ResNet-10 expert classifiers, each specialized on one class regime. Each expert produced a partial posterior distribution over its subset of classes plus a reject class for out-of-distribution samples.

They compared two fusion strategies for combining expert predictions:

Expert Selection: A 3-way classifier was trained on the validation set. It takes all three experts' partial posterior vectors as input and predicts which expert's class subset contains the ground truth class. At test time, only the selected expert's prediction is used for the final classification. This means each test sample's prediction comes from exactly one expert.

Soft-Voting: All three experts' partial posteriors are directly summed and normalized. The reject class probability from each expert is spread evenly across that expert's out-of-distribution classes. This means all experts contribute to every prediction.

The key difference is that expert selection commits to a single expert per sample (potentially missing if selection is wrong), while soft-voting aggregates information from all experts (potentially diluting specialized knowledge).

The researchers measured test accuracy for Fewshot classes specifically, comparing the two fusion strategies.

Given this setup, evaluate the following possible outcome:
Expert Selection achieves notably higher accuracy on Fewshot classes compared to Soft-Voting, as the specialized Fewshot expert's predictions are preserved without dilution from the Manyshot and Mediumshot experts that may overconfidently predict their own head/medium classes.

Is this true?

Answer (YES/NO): NO